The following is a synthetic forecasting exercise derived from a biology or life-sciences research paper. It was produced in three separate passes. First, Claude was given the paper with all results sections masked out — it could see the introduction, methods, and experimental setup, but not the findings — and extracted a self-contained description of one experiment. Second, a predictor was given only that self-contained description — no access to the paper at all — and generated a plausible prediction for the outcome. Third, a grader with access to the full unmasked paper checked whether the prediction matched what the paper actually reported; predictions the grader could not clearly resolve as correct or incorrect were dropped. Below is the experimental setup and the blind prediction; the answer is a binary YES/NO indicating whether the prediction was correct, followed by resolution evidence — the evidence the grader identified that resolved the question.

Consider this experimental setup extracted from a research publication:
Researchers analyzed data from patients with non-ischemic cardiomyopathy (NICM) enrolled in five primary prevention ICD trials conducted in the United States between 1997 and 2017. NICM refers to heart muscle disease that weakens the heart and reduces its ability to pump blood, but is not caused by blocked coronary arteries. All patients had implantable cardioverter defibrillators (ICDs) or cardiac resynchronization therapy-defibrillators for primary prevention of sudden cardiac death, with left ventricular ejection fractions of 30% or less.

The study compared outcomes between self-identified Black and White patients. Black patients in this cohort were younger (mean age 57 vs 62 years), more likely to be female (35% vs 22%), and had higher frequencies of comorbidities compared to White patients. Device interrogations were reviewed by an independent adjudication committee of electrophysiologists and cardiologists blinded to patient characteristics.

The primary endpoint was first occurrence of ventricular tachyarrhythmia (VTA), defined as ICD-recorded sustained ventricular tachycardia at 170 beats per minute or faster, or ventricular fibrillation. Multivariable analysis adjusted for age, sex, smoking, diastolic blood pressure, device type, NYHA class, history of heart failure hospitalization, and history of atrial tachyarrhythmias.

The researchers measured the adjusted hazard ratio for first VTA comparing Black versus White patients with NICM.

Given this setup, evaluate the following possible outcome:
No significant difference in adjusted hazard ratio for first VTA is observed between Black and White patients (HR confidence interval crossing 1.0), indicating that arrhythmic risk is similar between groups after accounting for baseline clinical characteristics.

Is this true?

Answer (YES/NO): NO